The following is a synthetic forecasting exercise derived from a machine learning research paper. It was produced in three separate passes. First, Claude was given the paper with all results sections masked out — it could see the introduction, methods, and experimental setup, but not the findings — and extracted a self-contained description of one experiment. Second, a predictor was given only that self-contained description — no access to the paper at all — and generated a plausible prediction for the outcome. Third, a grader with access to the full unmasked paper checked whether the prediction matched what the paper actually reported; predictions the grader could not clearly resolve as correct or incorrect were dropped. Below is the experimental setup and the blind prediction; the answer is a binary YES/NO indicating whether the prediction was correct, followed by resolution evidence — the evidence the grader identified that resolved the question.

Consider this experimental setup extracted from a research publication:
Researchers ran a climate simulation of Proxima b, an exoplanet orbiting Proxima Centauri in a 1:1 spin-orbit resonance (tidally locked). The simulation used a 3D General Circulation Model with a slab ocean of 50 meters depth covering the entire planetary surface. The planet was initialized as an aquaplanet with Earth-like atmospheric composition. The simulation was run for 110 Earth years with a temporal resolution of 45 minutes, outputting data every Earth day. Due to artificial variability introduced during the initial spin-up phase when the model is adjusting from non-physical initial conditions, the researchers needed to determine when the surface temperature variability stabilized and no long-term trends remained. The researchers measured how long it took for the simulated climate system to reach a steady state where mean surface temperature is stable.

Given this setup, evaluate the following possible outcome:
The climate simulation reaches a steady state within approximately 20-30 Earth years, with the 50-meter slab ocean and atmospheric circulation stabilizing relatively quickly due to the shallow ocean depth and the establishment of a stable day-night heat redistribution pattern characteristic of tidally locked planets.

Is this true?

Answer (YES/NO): NO